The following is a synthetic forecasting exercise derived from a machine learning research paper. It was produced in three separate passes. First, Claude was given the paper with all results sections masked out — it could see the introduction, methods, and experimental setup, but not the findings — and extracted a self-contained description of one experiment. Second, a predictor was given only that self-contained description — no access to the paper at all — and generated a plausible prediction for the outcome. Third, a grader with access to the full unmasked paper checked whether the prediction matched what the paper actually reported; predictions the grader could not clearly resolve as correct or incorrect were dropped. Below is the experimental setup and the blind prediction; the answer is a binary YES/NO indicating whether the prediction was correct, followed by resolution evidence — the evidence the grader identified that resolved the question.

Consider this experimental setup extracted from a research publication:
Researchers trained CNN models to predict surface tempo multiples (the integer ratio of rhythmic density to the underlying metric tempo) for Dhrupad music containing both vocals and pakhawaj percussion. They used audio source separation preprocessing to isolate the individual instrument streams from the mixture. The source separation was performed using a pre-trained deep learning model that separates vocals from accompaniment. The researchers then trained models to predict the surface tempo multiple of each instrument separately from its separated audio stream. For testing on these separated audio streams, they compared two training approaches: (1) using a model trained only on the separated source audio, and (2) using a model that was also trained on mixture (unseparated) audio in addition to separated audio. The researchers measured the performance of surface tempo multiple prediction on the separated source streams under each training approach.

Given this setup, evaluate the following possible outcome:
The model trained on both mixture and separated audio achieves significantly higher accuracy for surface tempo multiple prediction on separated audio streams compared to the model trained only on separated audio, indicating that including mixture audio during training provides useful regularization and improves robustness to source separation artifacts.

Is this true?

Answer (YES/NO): NO